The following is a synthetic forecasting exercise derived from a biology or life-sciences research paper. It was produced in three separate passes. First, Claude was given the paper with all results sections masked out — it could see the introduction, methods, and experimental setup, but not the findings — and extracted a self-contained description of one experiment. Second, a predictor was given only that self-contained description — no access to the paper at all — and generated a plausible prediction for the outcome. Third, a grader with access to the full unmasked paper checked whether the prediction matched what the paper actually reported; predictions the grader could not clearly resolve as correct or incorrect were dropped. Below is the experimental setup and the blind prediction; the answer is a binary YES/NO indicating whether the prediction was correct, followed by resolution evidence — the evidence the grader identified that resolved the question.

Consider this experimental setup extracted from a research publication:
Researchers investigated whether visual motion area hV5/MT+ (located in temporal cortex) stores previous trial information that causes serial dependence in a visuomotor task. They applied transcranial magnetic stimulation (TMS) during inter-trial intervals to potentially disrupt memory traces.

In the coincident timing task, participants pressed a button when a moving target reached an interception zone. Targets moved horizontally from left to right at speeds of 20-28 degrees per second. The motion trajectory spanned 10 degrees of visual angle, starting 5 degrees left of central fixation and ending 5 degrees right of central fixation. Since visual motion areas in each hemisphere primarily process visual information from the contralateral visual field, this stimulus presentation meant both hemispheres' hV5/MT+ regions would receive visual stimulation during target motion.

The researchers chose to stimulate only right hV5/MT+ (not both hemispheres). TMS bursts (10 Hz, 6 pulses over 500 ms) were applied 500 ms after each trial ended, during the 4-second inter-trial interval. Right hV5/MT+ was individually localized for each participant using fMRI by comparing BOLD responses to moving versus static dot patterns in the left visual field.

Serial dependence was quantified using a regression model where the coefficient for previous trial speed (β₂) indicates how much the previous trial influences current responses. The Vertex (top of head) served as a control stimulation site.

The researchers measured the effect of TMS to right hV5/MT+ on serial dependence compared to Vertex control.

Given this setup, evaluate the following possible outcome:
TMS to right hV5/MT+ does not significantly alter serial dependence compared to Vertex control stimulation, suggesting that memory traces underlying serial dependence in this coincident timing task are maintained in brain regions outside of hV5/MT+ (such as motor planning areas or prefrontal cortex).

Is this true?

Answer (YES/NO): YES